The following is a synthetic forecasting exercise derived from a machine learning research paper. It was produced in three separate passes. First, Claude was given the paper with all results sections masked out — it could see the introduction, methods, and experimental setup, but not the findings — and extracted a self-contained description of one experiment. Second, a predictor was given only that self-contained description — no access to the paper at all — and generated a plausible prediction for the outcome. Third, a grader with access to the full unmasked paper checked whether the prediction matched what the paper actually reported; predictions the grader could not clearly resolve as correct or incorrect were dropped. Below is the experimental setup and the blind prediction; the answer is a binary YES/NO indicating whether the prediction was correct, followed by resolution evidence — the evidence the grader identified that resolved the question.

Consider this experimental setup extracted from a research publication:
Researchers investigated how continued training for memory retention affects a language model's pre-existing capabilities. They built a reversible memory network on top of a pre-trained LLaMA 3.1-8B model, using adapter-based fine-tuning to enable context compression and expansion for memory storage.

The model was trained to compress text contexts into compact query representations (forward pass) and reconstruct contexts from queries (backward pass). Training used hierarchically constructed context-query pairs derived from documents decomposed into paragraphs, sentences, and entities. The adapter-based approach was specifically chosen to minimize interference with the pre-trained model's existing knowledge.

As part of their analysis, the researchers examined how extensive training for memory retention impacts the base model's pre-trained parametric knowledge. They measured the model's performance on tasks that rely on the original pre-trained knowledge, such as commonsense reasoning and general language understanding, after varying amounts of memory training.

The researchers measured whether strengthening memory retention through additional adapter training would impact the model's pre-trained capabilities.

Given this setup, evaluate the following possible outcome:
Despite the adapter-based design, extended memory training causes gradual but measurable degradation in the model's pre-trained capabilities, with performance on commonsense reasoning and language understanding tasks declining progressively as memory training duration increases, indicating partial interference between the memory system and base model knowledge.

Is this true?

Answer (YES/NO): YES